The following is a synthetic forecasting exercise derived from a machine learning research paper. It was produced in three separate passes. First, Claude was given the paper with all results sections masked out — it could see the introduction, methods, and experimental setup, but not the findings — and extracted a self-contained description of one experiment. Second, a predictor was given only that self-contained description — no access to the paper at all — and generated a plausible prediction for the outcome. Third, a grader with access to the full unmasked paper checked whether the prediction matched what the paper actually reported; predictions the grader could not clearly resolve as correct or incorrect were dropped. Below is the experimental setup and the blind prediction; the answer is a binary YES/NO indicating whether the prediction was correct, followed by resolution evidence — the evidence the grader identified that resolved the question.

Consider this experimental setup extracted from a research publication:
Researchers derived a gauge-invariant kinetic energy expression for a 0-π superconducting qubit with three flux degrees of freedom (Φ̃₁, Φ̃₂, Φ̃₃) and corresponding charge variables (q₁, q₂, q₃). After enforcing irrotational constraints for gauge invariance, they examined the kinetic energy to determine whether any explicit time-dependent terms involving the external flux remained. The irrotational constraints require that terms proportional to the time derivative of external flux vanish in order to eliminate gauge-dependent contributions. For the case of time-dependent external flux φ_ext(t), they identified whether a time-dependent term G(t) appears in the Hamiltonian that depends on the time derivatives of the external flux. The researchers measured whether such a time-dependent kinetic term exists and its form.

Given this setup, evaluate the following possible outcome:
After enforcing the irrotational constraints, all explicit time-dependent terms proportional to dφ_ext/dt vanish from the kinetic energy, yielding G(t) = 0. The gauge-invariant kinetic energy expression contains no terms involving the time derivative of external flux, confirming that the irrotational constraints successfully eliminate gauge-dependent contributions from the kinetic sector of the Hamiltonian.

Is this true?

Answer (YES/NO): NO